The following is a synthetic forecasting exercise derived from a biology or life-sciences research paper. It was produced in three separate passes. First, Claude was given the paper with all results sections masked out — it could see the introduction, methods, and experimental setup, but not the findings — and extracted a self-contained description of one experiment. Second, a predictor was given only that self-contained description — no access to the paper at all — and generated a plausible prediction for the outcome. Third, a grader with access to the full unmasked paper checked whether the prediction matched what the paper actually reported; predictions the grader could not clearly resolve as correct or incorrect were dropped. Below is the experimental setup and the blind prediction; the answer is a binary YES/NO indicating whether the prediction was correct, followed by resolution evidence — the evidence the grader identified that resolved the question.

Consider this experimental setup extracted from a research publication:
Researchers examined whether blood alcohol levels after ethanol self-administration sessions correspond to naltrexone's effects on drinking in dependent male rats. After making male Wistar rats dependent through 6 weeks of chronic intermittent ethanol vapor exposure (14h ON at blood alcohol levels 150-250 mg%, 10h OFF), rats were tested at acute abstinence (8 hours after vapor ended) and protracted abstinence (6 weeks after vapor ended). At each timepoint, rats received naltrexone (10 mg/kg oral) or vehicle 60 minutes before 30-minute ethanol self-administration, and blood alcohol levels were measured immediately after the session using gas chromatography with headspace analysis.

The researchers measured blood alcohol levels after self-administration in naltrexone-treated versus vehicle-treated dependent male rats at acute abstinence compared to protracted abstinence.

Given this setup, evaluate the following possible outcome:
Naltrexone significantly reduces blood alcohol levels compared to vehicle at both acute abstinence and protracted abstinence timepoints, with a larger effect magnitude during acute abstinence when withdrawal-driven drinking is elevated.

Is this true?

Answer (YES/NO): NO